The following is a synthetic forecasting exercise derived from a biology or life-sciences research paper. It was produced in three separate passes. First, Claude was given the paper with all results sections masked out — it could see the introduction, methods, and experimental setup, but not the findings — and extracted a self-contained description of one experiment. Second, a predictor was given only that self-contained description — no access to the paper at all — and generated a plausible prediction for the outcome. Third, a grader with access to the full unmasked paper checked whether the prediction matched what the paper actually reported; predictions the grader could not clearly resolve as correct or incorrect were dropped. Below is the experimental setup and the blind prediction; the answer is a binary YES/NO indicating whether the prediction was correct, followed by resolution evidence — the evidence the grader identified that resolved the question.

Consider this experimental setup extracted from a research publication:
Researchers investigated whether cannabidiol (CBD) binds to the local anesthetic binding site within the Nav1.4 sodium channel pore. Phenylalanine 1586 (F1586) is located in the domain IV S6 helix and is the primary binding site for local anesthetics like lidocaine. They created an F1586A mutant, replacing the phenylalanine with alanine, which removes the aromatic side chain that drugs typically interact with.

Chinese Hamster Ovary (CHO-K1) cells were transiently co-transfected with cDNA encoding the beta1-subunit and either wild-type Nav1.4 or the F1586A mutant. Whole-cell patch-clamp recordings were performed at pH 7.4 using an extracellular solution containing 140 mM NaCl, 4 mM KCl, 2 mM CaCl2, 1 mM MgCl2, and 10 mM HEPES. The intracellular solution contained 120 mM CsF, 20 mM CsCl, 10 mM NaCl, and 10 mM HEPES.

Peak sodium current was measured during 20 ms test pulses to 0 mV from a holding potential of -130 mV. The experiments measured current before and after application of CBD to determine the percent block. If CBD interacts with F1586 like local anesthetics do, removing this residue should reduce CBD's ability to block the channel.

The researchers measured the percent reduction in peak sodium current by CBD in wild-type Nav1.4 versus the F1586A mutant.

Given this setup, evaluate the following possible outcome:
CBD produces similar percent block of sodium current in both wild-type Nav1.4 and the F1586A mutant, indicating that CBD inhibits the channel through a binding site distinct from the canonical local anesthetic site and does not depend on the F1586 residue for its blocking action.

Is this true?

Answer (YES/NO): NO